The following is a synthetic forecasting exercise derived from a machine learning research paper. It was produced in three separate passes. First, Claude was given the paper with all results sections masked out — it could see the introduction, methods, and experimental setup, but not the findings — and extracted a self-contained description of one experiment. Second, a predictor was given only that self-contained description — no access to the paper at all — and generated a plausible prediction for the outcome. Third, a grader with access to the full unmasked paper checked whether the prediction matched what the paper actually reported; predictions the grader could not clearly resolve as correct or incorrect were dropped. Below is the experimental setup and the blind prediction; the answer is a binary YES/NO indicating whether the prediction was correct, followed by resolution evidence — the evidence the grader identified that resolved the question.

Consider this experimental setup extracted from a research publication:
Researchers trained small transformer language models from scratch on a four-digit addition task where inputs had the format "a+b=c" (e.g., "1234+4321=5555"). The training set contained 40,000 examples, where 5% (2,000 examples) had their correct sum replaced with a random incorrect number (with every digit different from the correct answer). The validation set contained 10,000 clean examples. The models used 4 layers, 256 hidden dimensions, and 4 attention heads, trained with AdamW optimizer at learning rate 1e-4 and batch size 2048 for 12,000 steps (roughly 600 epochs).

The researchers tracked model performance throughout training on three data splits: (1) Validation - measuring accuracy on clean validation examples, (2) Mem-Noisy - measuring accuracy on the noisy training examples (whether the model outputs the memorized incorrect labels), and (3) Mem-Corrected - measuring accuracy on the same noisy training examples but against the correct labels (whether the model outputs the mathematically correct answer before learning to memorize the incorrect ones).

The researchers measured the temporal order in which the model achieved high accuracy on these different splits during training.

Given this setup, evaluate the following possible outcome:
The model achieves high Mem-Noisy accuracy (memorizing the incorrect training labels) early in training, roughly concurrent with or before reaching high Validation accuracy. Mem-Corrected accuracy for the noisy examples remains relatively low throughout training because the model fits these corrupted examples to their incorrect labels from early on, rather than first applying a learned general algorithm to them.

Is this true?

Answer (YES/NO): NO